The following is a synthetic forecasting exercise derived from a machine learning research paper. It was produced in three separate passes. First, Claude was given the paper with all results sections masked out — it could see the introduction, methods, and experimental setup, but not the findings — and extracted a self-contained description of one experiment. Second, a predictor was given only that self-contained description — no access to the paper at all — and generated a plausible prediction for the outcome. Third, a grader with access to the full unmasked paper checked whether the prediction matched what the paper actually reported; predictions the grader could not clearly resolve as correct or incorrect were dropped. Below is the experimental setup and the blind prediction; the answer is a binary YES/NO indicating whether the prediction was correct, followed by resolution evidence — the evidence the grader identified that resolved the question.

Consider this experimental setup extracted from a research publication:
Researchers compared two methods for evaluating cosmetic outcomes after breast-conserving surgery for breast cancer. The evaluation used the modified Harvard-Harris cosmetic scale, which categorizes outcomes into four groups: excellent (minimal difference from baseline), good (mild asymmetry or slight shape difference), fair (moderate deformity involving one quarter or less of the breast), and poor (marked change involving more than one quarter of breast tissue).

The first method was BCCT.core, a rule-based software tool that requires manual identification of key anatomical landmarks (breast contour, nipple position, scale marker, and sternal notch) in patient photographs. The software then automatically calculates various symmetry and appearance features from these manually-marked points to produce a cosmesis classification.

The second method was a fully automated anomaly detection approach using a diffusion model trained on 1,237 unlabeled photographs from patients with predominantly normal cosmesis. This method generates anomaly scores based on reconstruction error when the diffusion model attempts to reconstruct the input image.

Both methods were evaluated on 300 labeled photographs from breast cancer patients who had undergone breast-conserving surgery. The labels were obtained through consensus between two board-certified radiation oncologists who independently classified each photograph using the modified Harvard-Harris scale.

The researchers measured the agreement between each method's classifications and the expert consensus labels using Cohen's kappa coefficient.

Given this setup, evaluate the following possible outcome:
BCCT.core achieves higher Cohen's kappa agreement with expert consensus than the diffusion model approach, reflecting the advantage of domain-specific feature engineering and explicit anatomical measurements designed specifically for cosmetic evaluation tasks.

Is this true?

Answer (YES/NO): YES